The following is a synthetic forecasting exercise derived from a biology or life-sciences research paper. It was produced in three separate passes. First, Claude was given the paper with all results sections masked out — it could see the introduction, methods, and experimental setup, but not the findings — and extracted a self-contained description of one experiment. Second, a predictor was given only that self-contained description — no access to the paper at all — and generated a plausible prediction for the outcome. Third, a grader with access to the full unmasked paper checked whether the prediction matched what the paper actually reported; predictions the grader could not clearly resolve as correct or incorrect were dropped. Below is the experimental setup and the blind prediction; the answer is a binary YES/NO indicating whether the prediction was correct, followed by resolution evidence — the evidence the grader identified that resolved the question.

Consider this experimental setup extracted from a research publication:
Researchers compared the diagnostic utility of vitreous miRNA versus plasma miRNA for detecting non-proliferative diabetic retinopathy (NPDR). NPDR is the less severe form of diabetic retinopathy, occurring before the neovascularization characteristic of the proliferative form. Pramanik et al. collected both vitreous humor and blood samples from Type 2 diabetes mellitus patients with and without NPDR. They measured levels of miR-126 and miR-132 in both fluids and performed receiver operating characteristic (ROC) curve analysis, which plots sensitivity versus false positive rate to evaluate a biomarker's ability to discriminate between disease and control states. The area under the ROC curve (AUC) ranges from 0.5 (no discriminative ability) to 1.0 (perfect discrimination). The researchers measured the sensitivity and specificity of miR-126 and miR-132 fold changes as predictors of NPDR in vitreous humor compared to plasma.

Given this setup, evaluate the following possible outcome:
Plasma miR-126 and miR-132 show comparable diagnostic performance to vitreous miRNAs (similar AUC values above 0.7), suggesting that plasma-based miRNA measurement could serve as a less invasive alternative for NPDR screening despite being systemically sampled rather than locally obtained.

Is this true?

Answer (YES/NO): NO